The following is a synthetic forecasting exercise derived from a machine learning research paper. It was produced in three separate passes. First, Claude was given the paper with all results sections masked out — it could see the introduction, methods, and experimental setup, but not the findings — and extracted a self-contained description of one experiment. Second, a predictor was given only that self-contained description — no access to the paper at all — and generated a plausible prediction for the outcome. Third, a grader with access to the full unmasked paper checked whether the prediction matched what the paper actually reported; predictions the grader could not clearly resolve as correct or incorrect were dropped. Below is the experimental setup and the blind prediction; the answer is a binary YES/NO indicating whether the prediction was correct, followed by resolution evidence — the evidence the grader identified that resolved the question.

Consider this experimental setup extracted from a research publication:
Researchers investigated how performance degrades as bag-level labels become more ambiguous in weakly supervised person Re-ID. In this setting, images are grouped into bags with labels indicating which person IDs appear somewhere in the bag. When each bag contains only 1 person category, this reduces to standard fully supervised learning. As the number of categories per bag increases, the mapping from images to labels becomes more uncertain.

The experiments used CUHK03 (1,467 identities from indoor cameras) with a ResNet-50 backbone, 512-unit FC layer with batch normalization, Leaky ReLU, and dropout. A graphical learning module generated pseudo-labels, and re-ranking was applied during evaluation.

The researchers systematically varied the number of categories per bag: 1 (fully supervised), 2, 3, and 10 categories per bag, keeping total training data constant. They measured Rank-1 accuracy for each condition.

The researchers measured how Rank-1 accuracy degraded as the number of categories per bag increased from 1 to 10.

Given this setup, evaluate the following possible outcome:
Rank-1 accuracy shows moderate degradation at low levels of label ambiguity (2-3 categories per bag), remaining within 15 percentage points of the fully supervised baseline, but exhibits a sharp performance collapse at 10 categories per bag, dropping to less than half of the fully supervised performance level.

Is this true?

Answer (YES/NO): NO